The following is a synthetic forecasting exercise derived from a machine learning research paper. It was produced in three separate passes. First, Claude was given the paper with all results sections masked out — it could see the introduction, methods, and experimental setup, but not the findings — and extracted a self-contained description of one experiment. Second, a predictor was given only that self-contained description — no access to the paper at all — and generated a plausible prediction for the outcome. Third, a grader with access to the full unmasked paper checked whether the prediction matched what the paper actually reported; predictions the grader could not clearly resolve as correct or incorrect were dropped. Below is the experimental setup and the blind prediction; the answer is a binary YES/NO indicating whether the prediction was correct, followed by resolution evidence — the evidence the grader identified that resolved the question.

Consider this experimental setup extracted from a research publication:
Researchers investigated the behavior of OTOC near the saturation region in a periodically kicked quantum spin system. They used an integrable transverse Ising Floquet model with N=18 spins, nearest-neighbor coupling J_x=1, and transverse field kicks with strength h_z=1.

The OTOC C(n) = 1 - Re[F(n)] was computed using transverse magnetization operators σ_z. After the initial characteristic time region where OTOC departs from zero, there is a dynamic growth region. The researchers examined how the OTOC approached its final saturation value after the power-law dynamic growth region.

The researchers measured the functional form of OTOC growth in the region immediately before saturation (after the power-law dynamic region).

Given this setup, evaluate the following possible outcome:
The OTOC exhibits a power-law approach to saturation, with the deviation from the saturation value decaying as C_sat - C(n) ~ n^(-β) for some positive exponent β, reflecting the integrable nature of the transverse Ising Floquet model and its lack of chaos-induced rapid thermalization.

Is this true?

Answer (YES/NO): NO